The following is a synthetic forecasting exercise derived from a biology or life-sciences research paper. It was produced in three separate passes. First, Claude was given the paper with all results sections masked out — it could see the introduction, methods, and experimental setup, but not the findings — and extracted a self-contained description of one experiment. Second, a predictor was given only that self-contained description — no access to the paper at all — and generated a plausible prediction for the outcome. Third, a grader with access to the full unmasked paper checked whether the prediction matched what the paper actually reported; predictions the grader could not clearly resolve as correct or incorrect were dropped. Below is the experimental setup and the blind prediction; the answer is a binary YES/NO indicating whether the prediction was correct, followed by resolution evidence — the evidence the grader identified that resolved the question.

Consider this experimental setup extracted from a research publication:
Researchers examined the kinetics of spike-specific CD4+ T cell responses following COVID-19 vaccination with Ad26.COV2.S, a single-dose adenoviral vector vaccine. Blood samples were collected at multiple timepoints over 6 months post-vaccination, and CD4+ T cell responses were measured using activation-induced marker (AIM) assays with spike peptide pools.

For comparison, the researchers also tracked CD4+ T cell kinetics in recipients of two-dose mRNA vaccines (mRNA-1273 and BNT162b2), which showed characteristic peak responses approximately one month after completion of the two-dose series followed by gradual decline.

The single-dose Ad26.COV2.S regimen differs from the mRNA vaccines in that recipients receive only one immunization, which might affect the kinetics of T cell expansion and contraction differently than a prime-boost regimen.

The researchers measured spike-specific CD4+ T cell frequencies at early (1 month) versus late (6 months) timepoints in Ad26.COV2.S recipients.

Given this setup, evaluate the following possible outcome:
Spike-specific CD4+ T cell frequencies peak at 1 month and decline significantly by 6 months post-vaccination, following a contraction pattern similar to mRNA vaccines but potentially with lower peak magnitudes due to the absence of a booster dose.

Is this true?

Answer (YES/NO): NO